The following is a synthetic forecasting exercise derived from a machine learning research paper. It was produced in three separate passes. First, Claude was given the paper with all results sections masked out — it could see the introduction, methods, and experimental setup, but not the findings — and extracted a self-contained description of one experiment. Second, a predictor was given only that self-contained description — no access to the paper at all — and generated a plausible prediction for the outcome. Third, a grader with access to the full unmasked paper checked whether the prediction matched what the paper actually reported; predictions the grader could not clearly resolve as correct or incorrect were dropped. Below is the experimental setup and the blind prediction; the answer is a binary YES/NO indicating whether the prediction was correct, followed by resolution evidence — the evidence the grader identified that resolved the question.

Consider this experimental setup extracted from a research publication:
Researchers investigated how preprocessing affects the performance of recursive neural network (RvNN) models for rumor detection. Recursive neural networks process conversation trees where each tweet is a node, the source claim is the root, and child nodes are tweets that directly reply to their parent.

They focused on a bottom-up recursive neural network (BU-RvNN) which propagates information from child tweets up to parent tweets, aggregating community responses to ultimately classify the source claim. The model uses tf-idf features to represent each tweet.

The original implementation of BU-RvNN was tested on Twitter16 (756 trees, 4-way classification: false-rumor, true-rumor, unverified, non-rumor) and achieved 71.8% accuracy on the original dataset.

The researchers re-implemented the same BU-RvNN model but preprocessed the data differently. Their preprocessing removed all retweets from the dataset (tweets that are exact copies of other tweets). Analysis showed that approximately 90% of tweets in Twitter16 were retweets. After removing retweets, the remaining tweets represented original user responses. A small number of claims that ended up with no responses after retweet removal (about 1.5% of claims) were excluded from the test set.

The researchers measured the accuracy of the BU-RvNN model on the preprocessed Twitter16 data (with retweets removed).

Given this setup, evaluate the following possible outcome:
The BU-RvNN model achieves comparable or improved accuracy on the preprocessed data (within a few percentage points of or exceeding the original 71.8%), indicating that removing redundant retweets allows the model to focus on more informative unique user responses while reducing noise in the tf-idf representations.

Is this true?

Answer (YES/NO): YES